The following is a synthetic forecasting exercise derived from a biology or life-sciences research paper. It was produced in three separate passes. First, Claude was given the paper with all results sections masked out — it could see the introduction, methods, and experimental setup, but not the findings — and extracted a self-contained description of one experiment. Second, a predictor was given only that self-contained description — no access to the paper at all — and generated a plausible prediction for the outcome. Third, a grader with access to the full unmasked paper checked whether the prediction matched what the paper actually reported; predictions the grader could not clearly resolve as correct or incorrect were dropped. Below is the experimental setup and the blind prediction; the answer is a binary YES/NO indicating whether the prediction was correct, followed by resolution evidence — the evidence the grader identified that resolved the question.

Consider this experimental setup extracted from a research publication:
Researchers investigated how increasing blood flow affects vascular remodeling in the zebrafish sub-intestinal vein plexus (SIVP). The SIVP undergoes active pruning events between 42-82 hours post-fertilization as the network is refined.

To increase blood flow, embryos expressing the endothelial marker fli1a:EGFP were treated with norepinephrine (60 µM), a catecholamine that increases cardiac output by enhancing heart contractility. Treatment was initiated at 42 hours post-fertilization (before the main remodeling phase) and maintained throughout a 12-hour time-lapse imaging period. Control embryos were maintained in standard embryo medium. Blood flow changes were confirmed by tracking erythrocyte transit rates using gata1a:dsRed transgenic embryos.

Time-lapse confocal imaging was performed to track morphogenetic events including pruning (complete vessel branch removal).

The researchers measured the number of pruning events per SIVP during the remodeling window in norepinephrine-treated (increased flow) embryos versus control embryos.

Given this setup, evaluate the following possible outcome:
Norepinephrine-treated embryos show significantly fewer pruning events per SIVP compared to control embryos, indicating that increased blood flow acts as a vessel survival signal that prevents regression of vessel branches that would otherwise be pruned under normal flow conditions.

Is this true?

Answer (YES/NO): NO